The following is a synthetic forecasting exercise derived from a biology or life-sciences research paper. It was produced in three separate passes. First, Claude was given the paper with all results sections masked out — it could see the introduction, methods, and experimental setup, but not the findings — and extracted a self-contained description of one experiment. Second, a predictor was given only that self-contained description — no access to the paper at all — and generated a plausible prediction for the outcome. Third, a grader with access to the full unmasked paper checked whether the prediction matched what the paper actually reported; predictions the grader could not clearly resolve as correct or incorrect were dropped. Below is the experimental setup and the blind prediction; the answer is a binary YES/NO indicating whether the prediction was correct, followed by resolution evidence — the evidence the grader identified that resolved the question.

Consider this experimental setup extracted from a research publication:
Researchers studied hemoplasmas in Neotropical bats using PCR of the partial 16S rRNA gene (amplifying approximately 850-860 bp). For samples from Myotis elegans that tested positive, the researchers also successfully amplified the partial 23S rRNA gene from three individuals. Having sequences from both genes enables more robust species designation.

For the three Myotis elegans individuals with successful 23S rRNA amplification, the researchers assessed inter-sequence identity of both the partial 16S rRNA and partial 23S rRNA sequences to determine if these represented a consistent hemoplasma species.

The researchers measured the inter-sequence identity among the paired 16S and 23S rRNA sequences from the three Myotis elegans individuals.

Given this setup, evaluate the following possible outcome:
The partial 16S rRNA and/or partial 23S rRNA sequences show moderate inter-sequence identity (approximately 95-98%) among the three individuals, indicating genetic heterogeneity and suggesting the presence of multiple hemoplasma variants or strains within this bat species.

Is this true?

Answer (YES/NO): NO